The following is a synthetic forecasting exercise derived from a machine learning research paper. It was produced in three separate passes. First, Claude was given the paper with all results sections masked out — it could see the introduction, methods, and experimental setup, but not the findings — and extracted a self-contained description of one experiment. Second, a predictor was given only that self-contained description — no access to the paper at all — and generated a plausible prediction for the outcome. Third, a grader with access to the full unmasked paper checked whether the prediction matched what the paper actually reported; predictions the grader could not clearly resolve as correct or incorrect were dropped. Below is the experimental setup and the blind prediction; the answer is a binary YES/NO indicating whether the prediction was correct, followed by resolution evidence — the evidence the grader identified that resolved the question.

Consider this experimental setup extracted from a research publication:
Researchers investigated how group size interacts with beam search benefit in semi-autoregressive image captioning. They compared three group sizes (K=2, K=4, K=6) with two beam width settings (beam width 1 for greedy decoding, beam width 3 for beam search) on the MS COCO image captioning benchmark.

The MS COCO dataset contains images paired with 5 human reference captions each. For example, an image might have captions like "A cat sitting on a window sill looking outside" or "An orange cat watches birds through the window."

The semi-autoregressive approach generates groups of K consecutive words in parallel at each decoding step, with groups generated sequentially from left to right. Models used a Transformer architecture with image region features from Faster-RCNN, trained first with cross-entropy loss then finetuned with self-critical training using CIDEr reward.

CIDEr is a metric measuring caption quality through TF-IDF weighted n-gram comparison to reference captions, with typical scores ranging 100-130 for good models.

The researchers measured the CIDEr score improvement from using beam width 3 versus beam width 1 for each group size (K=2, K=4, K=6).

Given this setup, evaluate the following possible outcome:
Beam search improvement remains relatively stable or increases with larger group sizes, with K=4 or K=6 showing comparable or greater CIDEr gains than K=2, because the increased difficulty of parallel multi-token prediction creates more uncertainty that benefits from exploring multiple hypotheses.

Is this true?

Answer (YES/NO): NO